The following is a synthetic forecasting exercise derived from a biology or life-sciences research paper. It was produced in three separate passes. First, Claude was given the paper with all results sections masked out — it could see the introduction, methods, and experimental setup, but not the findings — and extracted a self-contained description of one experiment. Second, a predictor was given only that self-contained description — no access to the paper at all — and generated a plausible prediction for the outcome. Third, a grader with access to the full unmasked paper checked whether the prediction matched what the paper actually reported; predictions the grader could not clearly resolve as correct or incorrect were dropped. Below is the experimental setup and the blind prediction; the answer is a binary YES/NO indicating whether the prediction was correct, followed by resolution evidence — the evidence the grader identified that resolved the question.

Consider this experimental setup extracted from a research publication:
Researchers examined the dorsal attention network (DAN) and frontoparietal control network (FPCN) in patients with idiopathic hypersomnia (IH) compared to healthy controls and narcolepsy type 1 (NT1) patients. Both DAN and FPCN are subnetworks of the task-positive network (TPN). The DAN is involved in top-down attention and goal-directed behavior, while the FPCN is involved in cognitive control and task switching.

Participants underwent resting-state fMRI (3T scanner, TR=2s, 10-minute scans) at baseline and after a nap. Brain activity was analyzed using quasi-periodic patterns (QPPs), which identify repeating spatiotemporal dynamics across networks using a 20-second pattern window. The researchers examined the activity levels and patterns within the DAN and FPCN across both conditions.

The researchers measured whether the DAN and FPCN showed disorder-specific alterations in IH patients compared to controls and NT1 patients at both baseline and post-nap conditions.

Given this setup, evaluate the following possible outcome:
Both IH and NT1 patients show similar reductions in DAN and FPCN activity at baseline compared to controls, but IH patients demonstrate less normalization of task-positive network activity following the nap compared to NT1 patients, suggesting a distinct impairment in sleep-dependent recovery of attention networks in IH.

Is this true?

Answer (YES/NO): NO